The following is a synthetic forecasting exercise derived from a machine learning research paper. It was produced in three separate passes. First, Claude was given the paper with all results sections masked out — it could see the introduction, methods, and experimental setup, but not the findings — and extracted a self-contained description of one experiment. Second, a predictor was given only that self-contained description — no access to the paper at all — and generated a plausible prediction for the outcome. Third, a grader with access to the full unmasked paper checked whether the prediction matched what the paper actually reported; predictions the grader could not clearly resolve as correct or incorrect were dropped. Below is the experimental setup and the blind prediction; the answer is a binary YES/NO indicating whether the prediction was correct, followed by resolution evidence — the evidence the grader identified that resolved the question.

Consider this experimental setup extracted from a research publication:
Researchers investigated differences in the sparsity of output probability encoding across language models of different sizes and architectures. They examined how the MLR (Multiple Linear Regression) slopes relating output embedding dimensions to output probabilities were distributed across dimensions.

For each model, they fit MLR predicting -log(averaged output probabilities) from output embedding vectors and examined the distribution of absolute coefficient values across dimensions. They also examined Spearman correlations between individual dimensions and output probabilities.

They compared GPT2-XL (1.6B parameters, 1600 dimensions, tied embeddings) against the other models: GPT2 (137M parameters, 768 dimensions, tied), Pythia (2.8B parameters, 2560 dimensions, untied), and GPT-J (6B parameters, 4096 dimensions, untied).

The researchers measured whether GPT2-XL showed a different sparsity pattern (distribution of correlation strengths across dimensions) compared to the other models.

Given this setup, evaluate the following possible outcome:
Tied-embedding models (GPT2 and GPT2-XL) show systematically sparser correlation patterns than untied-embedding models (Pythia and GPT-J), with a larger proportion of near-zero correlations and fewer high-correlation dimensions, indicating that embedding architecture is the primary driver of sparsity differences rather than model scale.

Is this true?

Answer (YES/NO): NO